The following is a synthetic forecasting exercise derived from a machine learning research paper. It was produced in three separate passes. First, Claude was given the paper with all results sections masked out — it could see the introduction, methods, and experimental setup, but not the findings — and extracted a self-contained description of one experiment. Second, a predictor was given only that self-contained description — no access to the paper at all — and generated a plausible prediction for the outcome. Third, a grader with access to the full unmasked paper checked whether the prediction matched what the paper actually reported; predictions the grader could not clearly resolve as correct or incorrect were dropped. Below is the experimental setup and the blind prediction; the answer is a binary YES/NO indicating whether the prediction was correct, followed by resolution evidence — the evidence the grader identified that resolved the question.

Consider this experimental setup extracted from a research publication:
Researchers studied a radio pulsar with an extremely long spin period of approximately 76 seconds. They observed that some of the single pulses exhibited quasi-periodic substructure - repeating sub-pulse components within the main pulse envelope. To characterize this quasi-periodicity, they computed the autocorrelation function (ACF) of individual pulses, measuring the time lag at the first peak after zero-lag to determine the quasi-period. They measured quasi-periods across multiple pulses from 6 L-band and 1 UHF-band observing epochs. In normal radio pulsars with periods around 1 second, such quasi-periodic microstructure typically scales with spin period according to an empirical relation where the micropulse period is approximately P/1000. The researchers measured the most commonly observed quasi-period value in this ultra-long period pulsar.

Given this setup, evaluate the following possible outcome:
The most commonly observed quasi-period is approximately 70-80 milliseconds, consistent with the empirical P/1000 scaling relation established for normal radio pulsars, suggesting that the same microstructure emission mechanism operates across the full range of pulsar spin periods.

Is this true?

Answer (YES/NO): YES